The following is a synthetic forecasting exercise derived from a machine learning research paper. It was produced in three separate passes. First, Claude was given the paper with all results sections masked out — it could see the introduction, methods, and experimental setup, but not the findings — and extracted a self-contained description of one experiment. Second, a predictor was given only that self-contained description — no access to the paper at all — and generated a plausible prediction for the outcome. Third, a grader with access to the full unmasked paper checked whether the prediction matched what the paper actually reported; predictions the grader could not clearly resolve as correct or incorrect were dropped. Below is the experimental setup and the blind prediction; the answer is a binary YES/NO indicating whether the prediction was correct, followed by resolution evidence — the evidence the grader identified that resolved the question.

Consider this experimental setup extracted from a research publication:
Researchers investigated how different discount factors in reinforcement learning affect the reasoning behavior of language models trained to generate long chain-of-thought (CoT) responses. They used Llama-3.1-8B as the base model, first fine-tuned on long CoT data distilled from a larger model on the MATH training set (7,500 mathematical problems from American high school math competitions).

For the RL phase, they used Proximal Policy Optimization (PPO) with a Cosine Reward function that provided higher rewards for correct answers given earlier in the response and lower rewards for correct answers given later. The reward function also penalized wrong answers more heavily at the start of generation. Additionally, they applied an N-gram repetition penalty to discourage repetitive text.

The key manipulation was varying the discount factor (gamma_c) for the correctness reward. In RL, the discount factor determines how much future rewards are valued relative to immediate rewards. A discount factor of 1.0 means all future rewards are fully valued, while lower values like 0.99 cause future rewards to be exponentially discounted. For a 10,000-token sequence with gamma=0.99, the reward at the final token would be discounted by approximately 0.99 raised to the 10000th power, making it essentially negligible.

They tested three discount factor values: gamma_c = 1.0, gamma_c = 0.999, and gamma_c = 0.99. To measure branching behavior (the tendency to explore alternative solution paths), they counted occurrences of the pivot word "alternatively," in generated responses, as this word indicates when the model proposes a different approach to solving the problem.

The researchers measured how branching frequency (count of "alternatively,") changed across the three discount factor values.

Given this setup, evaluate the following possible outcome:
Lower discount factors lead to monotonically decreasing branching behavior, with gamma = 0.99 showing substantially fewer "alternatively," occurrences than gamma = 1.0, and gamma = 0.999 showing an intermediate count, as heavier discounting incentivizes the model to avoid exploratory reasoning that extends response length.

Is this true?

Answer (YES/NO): NO